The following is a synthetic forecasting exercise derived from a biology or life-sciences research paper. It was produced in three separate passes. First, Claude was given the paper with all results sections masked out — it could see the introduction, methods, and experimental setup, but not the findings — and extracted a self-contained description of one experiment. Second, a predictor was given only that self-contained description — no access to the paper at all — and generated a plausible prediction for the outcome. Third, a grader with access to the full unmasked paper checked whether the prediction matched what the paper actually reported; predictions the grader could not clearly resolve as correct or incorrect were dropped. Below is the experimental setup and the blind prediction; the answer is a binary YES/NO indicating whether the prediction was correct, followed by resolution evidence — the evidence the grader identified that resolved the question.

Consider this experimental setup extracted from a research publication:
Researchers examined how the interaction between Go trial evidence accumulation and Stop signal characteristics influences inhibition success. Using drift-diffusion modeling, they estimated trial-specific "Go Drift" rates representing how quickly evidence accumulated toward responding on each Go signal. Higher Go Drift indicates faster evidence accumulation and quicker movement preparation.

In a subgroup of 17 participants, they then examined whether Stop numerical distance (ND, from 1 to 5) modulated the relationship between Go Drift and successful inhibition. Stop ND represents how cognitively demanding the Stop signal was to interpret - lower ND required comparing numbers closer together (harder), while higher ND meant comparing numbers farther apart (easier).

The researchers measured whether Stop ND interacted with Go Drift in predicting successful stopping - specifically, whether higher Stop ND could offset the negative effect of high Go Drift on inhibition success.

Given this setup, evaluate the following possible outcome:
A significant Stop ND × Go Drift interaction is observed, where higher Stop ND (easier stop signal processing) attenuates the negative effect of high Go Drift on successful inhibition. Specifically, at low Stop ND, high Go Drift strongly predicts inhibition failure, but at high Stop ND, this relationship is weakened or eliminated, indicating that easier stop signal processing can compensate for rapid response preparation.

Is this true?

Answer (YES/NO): YES